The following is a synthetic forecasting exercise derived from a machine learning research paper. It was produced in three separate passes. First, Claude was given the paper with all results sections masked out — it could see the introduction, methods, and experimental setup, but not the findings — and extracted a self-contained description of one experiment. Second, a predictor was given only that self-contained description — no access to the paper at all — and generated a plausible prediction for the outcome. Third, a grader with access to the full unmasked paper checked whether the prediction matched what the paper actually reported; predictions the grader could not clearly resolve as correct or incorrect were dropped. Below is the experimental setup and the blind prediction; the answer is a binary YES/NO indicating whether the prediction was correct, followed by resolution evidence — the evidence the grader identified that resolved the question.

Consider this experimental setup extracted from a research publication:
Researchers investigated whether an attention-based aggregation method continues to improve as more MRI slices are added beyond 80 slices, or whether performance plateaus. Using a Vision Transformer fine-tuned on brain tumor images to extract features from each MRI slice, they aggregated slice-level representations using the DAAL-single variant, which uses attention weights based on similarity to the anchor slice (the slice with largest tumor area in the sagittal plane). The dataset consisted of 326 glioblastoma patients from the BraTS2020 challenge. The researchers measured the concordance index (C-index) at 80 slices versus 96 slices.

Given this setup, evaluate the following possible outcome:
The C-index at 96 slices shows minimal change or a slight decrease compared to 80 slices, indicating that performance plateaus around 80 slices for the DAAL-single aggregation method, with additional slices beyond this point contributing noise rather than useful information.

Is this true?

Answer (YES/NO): YES